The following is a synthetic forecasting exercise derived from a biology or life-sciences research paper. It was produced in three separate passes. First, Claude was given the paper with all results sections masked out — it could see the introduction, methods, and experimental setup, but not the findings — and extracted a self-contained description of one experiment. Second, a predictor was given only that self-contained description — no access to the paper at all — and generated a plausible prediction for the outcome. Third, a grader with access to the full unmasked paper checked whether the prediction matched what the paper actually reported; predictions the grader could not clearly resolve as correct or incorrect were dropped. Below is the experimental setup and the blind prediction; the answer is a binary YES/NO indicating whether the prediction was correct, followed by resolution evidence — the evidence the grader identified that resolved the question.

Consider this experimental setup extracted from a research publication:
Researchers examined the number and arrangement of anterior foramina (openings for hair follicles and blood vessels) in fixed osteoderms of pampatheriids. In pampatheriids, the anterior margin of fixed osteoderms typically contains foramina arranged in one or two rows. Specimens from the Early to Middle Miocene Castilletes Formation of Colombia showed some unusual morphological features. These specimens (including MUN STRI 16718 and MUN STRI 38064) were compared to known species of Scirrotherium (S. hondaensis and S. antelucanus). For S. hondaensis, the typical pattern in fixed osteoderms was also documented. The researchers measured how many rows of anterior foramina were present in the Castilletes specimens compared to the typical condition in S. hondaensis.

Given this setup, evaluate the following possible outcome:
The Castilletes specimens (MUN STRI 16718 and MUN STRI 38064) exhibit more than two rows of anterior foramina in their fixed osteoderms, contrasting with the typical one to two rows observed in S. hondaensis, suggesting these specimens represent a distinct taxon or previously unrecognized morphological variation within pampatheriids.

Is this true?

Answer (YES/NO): NO